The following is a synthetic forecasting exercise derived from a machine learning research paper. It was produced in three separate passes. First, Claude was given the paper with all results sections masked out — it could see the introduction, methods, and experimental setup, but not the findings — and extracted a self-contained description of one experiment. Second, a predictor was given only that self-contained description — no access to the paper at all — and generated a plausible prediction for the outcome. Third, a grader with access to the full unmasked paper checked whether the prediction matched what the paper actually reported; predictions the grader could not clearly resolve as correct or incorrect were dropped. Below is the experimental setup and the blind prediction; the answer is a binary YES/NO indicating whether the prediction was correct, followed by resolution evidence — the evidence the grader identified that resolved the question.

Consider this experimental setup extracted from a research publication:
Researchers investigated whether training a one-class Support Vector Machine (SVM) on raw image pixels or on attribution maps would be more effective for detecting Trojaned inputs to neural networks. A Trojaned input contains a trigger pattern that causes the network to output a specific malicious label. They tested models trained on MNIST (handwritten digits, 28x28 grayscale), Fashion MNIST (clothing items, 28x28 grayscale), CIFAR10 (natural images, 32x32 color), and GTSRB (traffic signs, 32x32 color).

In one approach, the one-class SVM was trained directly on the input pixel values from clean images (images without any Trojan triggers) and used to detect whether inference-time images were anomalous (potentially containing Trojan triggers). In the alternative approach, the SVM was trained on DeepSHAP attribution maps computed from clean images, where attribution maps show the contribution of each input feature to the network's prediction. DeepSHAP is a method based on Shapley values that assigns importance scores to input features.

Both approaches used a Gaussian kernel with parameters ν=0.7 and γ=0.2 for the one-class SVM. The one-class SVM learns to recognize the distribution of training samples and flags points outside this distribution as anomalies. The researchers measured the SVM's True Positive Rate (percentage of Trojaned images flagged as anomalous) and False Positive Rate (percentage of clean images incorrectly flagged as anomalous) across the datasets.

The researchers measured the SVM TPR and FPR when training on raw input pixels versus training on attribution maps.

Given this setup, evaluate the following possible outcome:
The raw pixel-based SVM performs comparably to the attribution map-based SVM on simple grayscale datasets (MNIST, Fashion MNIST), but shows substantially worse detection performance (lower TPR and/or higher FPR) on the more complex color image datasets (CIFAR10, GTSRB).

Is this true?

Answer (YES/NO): NO